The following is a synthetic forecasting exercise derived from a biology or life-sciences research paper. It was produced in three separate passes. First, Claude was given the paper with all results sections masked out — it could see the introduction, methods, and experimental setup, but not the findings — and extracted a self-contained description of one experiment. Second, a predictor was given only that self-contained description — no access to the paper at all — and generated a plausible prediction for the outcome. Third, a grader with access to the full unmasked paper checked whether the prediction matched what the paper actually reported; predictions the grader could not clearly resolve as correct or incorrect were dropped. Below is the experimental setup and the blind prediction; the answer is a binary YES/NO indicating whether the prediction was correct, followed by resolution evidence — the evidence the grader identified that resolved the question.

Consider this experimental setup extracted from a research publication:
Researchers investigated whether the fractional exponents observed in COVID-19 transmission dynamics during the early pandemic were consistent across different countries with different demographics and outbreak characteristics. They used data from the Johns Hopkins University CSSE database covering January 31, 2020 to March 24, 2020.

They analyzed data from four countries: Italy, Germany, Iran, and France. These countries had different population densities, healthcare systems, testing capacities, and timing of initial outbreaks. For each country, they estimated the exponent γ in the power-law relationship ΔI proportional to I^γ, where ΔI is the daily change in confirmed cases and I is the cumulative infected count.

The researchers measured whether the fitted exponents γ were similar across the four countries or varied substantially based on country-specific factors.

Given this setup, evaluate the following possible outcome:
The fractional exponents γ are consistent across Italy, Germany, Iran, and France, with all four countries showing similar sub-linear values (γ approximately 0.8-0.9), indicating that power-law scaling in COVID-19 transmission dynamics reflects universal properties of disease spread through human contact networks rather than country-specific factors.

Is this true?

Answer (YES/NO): NO